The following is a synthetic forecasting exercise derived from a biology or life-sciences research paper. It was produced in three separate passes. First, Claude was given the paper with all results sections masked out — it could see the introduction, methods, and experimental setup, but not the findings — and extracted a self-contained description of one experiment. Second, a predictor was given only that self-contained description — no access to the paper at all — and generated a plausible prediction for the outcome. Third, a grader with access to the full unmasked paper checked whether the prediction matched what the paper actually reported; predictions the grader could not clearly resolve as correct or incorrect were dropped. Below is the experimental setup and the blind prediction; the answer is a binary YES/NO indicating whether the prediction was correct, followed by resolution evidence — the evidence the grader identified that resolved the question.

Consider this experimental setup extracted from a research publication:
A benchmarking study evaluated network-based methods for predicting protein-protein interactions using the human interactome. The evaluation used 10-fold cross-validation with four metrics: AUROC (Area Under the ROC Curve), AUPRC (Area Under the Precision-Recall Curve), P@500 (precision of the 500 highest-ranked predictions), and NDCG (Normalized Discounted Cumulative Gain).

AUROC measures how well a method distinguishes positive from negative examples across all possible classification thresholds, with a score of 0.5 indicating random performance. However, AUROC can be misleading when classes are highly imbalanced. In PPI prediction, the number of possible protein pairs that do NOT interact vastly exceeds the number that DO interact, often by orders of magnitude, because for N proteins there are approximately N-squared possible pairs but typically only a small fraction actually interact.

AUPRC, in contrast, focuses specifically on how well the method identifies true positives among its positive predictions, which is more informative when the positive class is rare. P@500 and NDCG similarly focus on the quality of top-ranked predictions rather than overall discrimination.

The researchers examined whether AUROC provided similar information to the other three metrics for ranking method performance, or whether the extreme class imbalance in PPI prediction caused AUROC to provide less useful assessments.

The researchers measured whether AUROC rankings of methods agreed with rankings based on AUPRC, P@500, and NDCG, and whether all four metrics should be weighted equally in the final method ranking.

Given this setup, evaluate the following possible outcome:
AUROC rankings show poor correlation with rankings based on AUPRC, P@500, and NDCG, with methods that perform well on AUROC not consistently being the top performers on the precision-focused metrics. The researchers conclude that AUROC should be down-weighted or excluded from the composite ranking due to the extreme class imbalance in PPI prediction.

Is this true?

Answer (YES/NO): NO